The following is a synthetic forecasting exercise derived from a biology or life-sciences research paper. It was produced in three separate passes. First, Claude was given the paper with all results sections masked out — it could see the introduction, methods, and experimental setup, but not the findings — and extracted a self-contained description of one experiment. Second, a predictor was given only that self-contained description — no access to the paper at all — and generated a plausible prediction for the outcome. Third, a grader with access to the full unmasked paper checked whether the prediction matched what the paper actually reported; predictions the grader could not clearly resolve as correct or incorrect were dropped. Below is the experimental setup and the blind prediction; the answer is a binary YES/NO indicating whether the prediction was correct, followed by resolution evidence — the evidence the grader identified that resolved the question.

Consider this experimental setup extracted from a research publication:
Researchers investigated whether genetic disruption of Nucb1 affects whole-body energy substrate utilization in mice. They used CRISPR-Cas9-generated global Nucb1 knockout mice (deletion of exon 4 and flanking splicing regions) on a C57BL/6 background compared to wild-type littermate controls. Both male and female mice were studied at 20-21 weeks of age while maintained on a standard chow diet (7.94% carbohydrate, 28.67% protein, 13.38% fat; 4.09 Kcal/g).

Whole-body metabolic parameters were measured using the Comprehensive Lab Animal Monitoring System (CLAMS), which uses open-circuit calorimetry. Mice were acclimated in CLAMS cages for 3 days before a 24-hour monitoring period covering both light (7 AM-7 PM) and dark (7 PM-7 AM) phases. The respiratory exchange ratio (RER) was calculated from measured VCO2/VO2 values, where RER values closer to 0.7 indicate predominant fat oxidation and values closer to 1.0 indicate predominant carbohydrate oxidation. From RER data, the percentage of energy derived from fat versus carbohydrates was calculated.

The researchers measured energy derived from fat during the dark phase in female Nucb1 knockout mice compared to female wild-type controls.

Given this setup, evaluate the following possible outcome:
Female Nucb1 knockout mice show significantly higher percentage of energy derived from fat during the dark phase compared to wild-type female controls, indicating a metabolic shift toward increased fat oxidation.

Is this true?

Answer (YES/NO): NO